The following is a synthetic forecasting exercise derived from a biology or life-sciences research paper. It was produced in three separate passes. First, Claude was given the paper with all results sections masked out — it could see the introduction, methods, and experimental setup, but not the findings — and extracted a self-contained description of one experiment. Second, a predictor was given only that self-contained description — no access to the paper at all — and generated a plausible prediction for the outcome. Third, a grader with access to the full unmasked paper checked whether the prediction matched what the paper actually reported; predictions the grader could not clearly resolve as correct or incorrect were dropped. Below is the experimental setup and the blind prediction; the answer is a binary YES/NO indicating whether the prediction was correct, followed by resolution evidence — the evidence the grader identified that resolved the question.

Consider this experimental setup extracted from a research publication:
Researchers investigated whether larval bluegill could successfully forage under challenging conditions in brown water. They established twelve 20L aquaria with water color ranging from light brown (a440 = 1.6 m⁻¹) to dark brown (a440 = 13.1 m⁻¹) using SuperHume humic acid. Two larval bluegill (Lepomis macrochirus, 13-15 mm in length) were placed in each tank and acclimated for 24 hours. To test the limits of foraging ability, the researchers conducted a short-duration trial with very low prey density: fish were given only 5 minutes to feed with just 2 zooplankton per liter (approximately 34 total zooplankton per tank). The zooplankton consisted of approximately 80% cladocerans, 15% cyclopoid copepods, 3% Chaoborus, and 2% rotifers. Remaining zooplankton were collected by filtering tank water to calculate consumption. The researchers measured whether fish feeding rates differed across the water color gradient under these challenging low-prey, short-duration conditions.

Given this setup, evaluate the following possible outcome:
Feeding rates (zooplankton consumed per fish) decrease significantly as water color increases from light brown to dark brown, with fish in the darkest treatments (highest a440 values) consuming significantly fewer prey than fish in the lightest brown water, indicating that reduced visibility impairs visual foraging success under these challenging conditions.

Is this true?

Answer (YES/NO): NO